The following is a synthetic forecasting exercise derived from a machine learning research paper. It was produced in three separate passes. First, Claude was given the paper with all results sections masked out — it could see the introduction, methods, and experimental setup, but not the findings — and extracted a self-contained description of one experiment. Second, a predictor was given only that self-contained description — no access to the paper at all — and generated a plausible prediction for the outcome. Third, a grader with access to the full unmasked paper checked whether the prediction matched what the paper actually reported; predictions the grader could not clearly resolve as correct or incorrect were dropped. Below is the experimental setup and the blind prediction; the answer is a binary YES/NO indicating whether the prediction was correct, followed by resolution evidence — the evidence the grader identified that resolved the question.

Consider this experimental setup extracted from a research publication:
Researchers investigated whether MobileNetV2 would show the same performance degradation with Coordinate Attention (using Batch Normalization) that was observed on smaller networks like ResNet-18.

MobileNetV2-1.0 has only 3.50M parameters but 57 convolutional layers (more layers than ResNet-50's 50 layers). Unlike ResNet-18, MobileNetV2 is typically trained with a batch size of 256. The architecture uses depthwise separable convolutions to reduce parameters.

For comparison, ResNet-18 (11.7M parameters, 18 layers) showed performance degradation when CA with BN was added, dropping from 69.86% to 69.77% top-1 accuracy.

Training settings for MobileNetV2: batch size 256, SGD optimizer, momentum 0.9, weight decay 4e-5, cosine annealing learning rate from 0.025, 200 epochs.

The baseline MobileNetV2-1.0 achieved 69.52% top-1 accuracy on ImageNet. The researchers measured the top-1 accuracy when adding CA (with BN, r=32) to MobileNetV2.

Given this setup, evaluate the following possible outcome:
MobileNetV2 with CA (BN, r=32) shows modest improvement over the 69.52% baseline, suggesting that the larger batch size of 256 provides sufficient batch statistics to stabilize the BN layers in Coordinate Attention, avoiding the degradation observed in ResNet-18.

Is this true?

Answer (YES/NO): YES